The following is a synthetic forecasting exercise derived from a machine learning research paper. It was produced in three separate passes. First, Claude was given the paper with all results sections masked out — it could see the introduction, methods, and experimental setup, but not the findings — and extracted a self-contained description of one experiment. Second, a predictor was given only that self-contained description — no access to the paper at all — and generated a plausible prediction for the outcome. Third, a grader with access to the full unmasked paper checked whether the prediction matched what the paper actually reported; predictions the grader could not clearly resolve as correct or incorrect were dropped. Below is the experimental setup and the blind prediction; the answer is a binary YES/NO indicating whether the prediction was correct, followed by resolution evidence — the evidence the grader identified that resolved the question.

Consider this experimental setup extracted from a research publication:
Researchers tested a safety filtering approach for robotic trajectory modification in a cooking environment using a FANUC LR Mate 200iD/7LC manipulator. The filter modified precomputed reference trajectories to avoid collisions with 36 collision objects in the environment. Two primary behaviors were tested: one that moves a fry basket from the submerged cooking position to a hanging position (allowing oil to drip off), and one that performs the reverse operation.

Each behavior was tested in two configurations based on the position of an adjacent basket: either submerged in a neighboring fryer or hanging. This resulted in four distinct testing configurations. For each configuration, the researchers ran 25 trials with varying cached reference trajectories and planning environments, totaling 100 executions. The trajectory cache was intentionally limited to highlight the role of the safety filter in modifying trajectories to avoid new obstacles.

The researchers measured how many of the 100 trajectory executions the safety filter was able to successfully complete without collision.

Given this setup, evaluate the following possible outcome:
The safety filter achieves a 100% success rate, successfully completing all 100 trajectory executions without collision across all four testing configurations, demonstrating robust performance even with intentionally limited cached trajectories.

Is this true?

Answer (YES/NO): YES